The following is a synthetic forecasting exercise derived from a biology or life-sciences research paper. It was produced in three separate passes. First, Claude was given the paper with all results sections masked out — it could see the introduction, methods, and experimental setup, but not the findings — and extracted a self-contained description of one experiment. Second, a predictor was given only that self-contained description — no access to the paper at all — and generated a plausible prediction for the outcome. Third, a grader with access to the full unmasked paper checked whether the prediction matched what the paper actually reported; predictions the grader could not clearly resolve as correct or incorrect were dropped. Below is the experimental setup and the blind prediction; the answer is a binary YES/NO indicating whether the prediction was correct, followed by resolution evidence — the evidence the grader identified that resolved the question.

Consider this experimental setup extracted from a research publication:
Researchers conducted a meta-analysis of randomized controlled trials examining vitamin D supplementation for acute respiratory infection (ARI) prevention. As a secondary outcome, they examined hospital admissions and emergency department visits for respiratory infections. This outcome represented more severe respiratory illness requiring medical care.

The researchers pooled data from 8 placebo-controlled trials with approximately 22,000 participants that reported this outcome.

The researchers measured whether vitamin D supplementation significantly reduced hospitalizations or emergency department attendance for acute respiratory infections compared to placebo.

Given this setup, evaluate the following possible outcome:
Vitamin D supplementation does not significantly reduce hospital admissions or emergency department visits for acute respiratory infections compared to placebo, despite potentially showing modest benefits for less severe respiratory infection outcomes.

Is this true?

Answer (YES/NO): YES